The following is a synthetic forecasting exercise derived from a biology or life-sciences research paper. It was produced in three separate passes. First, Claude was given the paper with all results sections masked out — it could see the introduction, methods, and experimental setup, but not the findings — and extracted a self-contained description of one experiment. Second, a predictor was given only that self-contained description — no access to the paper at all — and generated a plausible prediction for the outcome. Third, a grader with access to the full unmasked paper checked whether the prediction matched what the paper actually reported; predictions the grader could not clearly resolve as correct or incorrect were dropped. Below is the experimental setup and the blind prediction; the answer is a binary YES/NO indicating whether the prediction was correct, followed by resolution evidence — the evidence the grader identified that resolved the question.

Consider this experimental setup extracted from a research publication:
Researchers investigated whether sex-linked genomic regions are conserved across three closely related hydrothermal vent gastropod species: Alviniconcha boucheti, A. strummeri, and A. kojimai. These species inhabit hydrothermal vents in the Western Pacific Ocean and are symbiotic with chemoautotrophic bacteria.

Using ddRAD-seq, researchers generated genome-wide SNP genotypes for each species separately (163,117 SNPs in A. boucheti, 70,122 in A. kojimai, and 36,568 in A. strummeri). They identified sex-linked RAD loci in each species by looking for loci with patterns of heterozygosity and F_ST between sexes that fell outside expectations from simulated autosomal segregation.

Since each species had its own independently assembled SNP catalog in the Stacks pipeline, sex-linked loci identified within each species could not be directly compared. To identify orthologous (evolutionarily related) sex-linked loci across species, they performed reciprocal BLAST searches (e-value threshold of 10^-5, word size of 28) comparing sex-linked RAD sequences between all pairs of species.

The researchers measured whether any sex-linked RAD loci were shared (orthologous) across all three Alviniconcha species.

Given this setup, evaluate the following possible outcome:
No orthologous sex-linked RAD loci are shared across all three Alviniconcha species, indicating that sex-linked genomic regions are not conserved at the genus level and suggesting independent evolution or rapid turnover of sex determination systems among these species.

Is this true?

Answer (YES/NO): NO